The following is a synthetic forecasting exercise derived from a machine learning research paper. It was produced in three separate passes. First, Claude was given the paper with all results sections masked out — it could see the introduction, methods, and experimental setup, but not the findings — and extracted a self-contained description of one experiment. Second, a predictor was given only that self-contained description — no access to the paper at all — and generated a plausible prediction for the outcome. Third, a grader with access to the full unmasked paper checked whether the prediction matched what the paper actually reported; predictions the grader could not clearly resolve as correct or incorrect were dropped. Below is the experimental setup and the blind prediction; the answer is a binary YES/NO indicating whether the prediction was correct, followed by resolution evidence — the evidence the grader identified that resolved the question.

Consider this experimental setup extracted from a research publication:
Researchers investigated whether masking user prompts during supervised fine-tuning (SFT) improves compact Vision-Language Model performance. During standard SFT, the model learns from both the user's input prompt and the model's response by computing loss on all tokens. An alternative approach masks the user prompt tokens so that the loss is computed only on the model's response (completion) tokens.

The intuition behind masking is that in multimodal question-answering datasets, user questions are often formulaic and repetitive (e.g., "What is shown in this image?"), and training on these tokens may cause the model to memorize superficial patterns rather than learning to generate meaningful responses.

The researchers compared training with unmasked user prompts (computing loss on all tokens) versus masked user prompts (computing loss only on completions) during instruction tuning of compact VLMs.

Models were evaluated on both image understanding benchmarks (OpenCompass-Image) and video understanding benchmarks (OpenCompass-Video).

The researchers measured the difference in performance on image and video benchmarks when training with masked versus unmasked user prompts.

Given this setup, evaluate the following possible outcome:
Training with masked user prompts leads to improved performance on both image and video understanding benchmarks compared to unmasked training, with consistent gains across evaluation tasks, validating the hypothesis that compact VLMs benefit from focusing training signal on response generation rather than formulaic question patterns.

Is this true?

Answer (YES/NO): YES